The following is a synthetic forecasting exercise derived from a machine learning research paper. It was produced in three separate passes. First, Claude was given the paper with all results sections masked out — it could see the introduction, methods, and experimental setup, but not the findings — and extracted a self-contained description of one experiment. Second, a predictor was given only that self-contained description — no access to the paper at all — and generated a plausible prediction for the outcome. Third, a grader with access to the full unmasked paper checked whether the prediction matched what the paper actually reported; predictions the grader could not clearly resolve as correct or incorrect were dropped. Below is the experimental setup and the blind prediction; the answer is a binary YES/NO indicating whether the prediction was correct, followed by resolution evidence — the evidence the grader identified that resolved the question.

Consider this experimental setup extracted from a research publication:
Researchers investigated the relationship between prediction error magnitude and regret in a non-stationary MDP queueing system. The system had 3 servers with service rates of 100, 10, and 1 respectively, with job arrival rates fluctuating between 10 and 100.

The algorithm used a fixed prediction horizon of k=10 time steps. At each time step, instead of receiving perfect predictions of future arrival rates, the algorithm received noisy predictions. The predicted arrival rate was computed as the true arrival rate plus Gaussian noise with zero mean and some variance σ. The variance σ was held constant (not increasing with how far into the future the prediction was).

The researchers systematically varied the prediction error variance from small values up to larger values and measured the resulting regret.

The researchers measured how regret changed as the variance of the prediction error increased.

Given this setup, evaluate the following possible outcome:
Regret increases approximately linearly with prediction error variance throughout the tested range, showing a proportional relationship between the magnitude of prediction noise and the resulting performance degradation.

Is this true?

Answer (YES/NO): NO